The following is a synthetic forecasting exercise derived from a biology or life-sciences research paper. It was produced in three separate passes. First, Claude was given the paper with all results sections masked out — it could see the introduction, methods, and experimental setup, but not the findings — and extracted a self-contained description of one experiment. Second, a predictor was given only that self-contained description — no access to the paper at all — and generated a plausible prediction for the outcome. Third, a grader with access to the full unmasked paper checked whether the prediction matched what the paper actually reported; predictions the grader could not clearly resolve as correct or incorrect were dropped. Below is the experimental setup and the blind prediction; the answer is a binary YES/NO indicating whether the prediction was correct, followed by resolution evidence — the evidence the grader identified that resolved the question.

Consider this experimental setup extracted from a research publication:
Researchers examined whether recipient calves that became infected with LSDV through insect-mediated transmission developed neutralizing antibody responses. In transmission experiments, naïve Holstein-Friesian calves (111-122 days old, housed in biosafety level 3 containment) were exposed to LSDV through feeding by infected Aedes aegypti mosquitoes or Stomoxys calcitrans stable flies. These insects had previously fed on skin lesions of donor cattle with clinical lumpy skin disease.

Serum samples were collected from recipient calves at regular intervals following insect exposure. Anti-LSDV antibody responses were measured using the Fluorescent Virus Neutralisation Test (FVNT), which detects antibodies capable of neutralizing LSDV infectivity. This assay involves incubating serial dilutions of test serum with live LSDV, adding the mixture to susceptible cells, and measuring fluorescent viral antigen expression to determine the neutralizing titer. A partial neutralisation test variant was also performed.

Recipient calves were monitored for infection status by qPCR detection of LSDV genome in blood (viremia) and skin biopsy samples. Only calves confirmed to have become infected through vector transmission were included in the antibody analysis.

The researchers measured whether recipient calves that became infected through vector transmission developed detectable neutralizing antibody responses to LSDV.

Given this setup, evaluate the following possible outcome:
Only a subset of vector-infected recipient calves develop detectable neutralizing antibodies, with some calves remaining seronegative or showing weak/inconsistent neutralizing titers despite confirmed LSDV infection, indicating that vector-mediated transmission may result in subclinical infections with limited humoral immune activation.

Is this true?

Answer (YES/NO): NO